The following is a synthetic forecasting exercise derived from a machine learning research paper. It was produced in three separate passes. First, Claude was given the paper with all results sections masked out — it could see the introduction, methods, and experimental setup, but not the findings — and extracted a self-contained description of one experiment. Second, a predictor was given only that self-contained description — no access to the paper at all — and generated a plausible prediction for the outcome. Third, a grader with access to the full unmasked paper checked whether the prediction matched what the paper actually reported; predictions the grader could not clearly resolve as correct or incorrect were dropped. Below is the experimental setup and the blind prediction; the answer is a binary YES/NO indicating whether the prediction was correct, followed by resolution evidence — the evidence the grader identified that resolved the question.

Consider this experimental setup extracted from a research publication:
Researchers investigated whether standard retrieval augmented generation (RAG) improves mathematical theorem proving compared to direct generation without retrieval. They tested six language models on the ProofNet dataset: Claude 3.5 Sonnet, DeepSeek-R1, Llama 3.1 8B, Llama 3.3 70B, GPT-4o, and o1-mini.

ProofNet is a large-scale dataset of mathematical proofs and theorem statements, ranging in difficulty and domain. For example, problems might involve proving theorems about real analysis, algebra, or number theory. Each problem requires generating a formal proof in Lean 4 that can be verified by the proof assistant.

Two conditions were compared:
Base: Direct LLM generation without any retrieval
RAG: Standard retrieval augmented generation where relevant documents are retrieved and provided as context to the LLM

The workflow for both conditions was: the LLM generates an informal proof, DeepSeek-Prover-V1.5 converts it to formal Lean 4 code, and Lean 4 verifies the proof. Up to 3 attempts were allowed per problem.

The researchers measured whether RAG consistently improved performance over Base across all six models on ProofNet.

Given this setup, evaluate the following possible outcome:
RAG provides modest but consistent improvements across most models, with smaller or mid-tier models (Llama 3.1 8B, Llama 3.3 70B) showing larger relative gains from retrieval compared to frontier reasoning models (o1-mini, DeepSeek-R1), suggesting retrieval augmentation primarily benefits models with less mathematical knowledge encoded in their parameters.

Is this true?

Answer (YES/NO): NO